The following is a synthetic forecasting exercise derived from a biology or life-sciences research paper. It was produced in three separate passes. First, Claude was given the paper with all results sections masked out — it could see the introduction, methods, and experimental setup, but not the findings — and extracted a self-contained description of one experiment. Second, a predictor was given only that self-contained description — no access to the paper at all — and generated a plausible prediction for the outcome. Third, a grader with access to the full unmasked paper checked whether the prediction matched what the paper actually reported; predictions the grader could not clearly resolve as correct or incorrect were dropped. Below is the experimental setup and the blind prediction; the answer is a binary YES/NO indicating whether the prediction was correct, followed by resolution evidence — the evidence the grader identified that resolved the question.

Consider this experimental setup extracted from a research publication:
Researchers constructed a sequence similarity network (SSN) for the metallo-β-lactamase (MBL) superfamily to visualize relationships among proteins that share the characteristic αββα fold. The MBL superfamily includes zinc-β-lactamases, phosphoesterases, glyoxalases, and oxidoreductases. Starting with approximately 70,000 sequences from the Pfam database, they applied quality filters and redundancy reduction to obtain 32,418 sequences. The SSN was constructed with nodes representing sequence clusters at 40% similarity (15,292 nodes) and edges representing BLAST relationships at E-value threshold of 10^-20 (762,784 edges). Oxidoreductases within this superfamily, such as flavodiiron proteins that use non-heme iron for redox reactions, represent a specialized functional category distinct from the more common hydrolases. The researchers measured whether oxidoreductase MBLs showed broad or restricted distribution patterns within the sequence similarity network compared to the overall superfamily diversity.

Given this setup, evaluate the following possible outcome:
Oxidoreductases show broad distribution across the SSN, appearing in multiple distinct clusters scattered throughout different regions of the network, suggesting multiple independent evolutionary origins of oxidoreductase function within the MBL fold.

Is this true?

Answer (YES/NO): NO